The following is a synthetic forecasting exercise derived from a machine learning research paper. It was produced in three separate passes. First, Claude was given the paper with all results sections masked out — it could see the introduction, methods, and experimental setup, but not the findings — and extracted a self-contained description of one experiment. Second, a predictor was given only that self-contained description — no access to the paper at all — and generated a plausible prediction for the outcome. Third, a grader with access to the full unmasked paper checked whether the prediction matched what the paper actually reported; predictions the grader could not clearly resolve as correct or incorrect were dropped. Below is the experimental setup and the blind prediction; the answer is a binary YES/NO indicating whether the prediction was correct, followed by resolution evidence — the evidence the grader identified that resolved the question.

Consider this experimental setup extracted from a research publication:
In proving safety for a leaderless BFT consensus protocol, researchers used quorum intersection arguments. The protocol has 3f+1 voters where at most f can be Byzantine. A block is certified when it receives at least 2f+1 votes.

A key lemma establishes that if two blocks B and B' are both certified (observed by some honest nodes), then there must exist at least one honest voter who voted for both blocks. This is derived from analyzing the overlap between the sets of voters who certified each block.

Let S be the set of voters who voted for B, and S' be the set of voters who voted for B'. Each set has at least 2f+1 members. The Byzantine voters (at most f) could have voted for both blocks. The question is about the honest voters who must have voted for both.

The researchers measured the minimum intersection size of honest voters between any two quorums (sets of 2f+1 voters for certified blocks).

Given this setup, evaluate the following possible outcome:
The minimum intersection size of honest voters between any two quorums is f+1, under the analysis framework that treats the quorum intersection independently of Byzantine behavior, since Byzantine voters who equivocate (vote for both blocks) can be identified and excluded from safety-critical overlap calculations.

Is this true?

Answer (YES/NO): NO